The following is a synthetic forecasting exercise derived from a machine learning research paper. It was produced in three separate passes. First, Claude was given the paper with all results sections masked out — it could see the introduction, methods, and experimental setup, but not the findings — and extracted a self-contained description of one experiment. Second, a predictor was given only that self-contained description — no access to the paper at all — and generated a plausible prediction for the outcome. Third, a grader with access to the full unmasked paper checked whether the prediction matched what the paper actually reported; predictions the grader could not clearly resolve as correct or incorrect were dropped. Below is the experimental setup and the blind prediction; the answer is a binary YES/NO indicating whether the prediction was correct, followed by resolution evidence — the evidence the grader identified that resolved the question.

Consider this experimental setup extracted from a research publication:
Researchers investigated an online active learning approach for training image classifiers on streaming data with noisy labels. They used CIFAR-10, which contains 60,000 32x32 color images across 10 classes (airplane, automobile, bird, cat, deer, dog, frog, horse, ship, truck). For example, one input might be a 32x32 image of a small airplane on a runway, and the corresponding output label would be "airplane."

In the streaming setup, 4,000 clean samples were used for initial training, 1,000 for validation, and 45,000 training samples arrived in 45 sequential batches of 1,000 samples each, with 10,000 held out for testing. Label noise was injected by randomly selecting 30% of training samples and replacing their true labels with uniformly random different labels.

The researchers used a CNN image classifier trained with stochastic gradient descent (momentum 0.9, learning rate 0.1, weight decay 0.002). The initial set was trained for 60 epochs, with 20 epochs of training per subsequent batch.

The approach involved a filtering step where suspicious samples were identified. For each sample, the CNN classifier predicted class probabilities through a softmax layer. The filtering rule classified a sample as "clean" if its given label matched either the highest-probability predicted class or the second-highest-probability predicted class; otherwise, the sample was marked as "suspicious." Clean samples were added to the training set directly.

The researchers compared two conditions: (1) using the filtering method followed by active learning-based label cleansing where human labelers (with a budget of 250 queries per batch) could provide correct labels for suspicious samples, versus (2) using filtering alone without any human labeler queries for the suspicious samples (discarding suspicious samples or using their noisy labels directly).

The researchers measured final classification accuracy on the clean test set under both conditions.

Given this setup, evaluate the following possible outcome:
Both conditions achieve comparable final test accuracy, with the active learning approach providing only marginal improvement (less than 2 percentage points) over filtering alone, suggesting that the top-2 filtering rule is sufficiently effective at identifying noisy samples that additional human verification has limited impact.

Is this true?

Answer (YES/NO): NO